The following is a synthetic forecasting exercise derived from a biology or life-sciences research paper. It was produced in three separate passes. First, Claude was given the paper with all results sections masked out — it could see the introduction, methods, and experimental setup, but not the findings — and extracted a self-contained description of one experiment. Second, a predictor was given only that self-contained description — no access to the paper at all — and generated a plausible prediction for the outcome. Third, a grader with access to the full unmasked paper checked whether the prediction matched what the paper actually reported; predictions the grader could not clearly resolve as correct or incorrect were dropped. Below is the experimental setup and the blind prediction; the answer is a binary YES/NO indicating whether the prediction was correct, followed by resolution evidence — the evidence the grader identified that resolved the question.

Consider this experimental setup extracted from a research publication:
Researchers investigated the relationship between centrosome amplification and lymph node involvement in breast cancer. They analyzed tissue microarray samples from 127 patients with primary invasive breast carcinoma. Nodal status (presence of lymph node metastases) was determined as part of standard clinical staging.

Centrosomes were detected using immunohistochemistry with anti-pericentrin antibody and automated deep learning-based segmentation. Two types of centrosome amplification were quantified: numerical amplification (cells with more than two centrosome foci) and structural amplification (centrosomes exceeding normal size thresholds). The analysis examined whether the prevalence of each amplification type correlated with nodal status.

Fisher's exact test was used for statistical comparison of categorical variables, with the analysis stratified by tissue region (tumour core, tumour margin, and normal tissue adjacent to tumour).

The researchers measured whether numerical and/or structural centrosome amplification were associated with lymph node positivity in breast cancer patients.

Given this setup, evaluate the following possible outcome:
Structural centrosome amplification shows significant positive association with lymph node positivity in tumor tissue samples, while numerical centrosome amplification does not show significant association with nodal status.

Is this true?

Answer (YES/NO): NO